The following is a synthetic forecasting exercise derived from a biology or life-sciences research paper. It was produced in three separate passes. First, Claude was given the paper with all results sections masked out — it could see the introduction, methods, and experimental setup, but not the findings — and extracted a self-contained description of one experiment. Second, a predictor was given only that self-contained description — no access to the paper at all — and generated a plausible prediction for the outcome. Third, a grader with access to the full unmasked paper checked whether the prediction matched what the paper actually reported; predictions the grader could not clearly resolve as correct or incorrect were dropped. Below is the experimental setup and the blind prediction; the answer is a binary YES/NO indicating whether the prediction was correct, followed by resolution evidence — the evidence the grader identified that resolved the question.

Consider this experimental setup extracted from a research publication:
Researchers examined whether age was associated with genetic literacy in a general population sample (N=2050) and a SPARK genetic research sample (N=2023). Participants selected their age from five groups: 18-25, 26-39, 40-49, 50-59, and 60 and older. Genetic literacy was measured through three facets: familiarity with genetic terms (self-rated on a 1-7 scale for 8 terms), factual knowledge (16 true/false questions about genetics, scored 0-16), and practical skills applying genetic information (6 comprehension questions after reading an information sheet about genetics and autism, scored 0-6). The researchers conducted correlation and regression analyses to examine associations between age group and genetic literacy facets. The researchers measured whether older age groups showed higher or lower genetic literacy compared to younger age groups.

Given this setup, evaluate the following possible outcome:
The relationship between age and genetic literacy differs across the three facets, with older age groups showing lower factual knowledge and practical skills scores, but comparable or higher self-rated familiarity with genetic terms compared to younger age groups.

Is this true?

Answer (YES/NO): NO